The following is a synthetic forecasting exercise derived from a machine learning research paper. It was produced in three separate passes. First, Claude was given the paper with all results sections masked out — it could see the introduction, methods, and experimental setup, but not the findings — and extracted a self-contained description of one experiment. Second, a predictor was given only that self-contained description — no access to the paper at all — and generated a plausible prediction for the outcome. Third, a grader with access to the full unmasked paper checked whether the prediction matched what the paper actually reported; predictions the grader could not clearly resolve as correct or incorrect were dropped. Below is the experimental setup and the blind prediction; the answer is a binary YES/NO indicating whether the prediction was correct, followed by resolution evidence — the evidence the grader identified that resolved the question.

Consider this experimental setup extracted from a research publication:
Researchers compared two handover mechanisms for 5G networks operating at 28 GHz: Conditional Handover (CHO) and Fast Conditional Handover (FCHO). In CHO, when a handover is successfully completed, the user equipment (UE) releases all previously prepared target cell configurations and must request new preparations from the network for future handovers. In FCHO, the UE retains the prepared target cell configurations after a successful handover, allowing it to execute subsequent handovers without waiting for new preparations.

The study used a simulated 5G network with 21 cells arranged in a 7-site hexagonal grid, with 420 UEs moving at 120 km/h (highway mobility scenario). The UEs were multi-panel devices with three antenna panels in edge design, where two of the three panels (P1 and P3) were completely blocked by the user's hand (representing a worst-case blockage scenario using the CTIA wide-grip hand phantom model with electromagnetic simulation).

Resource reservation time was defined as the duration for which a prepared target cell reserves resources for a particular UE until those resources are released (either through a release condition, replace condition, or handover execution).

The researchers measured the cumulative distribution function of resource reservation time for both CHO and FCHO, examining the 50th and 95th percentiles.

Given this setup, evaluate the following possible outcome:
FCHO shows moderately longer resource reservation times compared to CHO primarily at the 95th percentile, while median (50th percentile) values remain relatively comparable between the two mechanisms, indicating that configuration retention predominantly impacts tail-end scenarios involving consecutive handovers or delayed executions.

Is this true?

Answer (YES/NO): NO